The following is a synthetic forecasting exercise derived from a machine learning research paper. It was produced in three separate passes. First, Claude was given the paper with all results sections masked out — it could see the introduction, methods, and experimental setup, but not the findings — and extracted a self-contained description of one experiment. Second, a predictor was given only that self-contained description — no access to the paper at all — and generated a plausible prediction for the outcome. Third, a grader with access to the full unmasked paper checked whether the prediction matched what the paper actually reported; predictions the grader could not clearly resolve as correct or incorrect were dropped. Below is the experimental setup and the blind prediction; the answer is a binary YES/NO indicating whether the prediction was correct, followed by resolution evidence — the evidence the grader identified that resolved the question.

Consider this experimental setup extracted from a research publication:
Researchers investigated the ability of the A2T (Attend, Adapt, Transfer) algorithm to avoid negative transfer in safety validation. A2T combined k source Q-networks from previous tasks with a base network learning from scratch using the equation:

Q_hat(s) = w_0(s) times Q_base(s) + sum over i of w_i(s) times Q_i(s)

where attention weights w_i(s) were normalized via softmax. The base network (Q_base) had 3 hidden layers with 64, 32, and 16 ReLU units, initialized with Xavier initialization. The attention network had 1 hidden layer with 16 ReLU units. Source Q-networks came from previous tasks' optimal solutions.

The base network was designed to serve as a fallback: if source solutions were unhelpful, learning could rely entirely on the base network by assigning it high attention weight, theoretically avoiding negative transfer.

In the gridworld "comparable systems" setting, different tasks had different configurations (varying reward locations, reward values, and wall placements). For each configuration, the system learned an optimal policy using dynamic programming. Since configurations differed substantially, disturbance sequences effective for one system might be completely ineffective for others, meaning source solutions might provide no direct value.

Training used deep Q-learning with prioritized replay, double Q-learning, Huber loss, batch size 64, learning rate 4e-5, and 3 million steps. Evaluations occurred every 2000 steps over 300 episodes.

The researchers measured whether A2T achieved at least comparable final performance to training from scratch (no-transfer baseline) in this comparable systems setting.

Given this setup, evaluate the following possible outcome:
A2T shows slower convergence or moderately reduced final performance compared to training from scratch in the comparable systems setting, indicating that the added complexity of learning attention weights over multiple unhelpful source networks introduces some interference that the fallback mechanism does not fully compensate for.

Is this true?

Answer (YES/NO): YES